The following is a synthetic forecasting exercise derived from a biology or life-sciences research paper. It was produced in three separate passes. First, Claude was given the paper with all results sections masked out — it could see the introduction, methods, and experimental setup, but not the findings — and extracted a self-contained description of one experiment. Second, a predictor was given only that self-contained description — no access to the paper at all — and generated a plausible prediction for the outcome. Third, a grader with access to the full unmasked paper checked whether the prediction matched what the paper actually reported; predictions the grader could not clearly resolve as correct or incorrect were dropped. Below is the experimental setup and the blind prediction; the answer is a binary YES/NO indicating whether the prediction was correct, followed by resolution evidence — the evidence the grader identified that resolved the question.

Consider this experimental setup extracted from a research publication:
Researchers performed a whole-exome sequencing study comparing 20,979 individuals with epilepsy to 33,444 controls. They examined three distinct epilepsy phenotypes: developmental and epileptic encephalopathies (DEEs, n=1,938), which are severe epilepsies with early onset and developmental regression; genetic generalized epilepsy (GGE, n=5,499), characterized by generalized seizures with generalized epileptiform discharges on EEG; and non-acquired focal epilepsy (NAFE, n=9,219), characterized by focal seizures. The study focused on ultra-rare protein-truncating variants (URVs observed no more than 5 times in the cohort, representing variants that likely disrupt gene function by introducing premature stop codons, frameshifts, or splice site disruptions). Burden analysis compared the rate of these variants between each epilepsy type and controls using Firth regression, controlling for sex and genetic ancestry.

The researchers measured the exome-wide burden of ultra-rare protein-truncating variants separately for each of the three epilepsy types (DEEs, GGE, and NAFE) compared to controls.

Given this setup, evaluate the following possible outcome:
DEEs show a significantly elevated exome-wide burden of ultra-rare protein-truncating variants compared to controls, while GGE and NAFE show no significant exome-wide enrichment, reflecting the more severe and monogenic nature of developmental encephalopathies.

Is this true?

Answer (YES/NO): NO